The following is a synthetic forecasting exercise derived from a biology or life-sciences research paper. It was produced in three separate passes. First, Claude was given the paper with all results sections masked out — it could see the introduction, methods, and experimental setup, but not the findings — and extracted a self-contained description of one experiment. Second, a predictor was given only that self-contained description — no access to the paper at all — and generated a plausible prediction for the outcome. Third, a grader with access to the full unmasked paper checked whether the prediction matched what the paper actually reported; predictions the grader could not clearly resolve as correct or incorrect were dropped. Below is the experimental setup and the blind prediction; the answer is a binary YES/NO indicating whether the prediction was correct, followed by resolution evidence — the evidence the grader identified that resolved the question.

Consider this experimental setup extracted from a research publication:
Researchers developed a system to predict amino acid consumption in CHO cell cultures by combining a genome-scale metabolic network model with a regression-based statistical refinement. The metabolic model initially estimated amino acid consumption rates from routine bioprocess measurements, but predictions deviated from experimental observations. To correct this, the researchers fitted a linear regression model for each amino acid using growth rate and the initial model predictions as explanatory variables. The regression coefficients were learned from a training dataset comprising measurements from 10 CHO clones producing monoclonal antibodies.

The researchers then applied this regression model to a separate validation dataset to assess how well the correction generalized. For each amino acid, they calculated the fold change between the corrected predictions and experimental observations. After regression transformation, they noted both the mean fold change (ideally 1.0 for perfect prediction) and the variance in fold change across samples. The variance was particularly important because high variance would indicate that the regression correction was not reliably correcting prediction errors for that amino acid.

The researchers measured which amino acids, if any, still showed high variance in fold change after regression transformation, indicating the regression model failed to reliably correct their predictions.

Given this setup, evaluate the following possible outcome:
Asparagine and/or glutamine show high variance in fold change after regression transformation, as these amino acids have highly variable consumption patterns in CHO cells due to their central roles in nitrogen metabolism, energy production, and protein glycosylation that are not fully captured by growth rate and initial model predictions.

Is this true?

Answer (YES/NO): NO